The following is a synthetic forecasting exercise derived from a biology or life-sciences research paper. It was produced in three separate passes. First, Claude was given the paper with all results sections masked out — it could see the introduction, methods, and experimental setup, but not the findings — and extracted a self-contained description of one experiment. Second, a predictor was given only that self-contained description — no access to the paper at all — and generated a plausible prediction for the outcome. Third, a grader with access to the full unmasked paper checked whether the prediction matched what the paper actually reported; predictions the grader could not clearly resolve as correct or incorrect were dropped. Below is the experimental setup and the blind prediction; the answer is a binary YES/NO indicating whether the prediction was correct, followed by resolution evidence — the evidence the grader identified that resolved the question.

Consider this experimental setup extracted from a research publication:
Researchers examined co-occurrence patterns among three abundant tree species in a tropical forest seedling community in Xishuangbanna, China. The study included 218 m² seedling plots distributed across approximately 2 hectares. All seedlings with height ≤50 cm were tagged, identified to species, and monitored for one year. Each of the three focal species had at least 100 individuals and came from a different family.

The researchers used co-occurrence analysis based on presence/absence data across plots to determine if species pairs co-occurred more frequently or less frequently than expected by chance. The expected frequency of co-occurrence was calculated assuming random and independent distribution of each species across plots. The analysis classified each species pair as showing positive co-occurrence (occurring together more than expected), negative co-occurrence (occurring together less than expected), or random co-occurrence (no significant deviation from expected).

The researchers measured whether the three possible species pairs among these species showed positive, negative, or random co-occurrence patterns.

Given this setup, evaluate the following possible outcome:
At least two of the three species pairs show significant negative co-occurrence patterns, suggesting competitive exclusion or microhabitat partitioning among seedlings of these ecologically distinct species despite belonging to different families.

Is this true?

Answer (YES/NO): YES